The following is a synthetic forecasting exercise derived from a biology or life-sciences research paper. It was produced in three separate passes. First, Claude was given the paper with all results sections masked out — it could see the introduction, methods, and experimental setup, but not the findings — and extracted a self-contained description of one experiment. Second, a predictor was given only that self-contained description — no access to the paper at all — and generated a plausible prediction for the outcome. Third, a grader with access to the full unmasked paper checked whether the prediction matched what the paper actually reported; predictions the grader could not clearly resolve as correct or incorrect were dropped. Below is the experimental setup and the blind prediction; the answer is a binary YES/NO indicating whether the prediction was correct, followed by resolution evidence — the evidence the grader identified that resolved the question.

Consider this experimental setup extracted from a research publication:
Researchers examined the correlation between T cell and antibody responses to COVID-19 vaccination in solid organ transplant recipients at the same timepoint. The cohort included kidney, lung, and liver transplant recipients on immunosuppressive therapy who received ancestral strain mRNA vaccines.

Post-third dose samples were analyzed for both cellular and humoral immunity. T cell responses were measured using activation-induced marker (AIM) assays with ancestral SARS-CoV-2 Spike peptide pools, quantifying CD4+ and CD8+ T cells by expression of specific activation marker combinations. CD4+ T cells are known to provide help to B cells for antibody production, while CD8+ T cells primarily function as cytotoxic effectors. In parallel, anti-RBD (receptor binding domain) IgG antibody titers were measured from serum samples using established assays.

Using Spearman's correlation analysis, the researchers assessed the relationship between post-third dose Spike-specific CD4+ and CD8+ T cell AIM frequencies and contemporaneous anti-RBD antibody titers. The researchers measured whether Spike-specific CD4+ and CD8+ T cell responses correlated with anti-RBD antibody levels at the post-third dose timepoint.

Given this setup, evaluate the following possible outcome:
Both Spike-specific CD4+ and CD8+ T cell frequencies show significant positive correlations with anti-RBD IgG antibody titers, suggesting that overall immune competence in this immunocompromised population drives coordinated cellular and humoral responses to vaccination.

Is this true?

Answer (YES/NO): YES